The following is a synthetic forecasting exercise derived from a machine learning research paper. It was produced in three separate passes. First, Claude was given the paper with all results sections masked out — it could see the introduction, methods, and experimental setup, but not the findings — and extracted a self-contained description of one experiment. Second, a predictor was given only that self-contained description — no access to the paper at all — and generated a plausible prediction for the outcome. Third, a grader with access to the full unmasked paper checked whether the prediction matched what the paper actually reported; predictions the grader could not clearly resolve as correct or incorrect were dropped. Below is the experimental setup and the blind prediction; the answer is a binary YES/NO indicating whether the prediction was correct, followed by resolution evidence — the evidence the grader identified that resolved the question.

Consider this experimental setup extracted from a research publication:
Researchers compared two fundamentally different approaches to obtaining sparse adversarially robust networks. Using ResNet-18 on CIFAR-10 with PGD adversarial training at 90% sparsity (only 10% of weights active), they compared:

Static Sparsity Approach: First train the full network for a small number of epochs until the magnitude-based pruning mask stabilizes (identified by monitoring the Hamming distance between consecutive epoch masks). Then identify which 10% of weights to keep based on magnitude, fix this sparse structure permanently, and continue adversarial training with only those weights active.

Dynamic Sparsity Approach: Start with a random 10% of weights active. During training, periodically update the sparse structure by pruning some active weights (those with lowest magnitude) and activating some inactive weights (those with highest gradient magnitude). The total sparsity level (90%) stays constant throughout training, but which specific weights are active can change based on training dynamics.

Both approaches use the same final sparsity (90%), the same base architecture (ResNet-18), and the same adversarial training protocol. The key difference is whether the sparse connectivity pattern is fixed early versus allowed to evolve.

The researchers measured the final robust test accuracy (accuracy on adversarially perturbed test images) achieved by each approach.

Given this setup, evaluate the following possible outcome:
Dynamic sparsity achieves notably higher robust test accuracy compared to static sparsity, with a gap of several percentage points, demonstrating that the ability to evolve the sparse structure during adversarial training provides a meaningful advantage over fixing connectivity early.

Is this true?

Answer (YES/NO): NO